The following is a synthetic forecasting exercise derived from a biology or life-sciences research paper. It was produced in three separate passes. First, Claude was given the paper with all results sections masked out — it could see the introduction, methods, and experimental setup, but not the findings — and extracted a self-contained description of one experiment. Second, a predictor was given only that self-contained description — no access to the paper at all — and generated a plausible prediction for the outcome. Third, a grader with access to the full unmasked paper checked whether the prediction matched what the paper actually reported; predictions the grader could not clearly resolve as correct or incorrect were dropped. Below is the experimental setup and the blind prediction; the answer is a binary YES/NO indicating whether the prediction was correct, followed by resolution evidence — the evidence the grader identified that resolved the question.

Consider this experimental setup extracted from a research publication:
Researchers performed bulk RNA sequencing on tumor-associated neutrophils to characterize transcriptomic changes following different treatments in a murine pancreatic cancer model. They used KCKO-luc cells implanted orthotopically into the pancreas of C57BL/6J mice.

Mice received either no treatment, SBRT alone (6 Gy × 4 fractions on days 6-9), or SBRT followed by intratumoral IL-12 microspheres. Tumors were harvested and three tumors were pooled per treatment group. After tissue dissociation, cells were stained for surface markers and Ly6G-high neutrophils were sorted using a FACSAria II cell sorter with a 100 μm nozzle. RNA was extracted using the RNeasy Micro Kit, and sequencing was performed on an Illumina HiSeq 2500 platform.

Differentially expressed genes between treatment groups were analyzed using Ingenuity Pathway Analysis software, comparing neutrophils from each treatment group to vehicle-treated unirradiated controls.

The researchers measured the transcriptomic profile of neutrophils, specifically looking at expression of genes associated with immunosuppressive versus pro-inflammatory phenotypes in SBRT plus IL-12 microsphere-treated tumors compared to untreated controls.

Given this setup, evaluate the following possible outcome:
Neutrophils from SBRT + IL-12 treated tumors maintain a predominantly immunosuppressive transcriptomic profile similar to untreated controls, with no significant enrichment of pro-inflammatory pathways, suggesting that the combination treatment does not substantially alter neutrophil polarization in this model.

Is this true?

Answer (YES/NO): NO